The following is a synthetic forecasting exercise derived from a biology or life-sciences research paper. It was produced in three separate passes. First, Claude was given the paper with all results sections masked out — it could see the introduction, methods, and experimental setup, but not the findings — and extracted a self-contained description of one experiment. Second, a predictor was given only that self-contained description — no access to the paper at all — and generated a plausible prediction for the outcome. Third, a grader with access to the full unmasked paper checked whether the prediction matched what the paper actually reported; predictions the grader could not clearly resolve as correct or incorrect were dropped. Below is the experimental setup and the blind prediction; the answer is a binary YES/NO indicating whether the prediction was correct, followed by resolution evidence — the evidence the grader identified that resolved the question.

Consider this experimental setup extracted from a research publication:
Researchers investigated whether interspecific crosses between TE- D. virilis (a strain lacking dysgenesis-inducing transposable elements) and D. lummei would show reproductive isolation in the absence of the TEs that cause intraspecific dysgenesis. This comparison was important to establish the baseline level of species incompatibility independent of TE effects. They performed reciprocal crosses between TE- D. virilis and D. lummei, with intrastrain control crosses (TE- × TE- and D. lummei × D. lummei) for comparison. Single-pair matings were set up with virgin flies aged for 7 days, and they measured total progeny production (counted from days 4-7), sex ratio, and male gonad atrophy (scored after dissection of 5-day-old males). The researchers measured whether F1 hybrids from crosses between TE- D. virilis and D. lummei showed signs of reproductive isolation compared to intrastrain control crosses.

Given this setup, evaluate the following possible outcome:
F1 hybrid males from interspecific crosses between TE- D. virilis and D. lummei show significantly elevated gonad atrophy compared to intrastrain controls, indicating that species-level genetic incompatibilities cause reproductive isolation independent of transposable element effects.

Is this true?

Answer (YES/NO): NO